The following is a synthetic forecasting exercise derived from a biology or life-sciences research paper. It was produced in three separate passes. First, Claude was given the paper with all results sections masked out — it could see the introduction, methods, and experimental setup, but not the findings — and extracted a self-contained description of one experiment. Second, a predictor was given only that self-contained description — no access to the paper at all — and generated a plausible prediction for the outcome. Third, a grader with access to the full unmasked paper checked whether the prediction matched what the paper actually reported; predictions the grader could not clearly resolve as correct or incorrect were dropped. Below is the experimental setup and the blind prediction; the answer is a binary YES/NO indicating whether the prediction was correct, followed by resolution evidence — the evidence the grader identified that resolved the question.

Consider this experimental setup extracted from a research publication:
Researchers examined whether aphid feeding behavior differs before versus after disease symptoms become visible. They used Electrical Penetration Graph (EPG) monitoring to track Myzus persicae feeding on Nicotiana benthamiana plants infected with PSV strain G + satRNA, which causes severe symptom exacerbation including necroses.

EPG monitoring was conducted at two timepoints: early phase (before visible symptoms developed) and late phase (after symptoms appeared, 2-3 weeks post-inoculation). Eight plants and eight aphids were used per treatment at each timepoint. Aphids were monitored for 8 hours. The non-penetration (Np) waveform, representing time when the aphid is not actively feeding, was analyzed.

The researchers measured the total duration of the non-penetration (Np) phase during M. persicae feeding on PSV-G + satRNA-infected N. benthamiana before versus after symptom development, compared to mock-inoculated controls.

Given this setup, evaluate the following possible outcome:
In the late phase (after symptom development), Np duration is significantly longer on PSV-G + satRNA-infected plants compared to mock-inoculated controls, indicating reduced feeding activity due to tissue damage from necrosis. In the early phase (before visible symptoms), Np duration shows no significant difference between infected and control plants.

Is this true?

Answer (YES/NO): NO